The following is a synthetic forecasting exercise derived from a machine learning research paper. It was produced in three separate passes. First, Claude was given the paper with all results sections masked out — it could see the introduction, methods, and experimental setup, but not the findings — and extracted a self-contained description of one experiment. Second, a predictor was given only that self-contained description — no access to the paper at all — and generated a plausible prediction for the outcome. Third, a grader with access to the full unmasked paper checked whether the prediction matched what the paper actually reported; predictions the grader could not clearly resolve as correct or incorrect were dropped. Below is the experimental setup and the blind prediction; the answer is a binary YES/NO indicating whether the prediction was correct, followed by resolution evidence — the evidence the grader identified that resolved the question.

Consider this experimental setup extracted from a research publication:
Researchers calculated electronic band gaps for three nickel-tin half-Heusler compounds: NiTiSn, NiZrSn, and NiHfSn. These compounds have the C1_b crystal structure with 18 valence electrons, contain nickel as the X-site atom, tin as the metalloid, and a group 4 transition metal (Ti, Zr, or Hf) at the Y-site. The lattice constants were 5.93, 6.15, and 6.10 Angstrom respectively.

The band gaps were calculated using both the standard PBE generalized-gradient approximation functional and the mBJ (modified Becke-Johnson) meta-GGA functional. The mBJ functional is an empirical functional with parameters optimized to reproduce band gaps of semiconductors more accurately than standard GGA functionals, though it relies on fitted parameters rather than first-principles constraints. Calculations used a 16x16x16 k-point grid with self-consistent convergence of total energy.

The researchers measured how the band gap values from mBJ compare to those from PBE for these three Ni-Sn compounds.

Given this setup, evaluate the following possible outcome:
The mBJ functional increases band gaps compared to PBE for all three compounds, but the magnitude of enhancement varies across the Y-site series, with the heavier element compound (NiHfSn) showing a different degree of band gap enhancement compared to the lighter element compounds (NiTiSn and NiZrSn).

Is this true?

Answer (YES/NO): NO